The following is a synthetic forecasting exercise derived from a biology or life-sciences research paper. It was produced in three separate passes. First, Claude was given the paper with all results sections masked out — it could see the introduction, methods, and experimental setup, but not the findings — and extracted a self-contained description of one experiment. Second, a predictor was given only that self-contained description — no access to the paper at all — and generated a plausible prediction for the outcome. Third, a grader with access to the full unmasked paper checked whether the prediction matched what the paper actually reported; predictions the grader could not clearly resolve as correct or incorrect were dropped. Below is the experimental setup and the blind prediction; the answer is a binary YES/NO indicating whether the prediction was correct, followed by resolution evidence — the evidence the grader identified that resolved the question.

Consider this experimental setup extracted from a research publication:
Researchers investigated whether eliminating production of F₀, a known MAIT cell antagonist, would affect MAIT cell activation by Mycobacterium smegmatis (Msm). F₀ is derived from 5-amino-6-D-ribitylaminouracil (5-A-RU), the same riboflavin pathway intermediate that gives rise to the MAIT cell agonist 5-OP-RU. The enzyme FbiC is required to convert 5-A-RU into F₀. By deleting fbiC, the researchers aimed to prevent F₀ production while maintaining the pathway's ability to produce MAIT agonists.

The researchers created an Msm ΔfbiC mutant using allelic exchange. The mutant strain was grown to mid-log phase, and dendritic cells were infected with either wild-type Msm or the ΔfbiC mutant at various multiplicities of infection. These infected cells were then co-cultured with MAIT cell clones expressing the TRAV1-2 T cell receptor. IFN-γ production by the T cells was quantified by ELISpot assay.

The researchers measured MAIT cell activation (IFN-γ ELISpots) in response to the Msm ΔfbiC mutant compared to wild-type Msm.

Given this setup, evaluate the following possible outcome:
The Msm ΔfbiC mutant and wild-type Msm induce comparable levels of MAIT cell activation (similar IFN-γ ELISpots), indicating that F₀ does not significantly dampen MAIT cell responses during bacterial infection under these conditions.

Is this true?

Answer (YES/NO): YES